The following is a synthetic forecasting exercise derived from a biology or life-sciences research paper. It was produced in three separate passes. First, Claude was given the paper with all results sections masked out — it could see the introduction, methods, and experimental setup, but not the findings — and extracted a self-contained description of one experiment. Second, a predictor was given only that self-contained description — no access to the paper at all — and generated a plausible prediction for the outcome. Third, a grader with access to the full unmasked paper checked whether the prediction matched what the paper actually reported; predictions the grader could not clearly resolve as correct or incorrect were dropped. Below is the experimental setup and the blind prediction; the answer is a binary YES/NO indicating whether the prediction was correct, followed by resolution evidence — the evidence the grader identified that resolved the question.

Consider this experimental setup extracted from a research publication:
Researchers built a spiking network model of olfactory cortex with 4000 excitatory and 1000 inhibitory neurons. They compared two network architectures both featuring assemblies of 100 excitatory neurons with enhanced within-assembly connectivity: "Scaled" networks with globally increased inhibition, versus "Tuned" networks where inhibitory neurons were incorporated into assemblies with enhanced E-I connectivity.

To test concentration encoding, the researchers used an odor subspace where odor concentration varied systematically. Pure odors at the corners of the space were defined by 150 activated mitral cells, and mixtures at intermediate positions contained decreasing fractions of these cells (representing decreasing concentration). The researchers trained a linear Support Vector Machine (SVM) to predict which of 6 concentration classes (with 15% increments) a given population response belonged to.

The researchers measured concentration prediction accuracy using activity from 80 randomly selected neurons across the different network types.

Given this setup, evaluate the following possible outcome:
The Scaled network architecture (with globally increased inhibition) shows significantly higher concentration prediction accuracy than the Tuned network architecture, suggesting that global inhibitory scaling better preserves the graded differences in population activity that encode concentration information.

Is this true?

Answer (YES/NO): NO